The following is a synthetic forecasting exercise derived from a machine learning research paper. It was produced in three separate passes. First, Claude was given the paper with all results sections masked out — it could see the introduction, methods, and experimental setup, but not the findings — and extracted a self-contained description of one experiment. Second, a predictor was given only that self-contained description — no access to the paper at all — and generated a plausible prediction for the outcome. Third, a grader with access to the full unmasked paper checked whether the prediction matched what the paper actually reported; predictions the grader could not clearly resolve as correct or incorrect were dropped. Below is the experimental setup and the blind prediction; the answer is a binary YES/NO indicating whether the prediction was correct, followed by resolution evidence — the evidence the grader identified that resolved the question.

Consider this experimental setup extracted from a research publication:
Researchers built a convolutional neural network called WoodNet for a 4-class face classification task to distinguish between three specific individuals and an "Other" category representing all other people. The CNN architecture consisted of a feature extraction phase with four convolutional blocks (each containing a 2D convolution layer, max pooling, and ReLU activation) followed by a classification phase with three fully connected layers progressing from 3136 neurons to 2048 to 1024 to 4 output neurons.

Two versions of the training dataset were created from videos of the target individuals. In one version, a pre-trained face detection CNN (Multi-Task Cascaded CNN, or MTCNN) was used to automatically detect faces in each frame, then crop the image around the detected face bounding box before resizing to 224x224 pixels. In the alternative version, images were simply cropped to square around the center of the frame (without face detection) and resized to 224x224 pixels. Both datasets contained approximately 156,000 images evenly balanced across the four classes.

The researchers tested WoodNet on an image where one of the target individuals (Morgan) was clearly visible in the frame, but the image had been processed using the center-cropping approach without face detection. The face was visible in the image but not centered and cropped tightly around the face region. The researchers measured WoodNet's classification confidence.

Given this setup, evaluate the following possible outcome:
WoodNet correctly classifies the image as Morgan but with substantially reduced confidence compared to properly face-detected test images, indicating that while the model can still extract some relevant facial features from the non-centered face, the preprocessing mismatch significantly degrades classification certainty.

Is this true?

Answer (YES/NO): NO